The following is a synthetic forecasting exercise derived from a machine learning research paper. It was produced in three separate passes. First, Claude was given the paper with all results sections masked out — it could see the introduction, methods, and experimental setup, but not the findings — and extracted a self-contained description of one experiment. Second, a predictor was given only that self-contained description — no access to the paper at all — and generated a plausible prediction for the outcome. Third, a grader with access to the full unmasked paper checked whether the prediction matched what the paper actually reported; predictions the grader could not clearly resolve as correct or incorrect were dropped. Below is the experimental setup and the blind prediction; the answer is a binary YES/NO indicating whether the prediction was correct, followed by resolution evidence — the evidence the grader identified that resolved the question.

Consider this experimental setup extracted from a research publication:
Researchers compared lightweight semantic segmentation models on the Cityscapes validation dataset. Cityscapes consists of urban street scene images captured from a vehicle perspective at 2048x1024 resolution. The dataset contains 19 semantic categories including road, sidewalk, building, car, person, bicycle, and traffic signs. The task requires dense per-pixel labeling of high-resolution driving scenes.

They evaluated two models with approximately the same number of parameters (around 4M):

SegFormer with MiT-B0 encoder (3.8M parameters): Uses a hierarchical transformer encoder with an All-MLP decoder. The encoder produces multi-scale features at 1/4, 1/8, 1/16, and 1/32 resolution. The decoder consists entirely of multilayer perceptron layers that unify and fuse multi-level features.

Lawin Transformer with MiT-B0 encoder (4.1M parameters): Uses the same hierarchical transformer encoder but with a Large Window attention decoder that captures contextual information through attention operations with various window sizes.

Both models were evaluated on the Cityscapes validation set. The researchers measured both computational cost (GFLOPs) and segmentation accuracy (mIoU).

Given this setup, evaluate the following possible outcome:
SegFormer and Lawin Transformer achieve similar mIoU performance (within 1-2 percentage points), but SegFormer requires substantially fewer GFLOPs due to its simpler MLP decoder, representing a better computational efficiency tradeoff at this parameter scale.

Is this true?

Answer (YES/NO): NO